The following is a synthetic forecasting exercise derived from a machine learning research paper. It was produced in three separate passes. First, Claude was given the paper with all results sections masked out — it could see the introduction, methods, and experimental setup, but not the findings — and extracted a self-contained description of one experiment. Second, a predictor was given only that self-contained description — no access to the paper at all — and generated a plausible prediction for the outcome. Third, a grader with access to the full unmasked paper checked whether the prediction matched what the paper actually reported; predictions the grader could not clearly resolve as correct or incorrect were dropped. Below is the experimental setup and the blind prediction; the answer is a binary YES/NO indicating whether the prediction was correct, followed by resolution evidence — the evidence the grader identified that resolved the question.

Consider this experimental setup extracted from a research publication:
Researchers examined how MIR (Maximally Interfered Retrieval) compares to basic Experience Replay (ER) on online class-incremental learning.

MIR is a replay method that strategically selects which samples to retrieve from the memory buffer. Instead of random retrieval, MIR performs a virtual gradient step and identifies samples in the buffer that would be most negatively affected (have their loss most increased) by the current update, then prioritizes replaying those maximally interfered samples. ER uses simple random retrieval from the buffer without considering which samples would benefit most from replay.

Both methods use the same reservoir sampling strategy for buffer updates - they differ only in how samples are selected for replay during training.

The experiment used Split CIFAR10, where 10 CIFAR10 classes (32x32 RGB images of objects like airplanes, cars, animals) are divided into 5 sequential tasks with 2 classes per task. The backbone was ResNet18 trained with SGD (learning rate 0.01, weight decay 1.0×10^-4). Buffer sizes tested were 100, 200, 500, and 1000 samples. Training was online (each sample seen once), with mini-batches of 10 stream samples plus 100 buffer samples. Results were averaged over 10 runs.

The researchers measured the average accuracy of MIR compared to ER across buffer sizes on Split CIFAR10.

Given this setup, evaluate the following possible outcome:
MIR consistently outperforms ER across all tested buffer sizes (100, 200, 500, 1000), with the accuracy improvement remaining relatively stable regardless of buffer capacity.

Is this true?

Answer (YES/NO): NO